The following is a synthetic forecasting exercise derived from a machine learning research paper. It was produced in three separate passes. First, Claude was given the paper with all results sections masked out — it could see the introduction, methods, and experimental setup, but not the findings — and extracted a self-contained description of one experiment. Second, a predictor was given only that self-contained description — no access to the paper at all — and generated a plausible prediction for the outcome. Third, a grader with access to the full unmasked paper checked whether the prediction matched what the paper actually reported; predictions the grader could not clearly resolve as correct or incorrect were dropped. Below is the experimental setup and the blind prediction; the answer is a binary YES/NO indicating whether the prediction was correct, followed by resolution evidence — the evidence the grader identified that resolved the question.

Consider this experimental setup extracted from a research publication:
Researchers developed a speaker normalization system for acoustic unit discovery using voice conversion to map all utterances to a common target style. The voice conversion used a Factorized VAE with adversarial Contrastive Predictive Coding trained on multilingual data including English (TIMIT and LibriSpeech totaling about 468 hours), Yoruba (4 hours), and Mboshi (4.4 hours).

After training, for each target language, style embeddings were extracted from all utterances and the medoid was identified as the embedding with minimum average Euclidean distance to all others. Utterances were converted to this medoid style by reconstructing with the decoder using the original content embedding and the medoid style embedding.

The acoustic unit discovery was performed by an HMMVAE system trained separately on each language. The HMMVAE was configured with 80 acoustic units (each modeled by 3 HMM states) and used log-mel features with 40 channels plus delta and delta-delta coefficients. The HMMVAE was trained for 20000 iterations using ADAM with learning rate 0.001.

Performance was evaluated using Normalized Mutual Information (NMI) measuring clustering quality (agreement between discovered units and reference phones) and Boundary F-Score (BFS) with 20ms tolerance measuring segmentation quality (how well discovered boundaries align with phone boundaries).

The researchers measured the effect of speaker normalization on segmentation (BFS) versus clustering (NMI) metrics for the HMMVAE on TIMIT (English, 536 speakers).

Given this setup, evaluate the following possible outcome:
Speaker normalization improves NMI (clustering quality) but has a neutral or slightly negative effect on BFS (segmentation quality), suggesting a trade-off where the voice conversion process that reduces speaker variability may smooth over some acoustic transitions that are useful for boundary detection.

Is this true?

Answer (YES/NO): YES